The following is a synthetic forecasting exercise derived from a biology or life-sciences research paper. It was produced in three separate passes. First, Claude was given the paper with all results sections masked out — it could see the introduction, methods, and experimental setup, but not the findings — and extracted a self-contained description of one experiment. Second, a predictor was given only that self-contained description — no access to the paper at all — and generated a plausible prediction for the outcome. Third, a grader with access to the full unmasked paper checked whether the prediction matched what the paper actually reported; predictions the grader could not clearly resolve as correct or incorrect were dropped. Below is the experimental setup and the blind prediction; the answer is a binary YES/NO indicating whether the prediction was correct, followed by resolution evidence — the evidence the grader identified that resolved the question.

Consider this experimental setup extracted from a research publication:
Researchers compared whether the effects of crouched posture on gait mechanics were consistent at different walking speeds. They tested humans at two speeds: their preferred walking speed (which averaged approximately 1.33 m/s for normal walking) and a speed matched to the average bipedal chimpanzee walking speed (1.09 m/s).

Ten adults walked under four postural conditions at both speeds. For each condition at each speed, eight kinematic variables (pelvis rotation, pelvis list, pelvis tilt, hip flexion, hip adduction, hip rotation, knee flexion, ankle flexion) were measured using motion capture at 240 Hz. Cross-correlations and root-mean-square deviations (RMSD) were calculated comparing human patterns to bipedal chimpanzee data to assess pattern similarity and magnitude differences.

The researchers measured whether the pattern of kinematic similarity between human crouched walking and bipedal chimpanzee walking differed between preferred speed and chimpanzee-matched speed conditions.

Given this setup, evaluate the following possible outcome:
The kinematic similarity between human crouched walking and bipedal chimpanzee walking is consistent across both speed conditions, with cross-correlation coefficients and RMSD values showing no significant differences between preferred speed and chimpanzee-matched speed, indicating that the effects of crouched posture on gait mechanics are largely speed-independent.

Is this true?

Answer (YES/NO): YES